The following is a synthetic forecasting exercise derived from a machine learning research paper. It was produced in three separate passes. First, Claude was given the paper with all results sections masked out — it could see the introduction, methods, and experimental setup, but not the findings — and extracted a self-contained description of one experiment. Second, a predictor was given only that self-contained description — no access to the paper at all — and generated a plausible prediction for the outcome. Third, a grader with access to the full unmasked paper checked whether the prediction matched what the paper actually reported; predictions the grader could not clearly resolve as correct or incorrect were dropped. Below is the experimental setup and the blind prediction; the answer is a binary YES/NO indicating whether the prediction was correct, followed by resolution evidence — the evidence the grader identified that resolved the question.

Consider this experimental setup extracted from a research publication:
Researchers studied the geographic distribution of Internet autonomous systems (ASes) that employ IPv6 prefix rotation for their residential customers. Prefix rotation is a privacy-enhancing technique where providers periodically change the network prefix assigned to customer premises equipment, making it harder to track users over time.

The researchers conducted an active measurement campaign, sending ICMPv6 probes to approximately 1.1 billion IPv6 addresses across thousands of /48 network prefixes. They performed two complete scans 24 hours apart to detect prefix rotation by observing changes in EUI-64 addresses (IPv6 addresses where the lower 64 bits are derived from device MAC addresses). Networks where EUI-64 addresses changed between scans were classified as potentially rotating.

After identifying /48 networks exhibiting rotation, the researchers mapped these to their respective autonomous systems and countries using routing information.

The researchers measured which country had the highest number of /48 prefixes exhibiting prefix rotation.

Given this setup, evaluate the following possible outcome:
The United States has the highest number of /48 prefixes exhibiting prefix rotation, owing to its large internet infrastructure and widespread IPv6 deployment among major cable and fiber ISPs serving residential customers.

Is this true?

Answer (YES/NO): NO